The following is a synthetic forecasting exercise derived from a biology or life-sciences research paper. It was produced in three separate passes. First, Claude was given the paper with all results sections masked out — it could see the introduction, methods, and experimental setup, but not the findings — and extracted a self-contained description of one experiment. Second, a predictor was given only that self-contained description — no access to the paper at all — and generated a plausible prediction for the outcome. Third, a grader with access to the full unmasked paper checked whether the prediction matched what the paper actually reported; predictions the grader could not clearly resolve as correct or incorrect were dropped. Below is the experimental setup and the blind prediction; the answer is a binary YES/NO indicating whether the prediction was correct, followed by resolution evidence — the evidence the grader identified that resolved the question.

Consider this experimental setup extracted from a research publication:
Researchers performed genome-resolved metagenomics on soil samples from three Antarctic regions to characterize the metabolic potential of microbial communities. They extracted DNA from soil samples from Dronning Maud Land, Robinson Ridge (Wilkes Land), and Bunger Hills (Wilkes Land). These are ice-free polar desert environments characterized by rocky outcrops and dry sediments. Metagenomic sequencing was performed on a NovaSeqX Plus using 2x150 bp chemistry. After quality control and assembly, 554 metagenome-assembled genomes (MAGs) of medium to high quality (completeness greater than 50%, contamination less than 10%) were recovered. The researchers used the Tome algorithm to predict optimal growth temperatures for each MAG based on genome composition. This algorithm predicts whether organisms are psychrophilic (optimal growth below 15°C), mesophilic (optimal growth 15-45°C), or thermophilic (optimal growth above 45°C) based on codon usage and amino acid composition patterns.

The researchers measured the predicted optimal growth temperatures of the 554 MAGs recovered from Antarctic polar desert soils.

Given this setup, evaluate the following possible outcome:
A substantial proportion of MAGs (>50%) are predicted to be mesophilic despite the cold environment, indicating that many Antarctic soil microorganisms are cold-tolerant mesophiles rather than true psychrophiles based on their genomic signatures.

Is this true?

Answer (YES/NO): YES